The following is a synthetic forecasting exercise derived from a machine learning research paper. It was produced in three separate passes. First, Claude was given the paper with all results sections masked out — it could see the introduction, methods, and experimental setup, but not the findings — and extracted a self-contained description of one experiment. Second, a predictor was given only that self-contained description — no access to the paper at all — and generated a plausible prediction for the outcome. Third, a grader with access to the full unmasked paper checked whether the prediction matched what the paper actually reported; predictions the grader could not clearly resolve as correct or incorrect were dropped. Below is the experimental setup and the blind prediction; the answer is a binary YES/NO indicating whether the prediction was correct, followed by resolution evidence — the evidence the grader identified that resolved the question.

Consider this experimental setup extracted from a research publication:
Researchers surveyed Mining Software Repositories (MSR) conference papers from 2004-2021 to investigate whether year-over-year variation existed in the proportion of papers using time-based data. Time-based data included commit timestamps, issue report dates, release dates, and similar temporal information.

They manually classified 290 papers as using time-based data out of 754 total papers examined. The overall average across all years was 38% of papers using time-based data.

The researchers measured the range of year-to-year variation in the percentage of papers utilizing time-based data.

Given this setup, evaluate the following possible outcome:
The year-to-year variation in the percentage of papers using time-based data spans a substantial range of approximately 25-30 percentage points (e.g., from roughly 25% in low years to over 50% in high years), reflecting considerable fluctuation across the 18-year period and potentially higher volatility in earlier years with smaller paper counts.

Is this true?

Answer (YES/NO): NO